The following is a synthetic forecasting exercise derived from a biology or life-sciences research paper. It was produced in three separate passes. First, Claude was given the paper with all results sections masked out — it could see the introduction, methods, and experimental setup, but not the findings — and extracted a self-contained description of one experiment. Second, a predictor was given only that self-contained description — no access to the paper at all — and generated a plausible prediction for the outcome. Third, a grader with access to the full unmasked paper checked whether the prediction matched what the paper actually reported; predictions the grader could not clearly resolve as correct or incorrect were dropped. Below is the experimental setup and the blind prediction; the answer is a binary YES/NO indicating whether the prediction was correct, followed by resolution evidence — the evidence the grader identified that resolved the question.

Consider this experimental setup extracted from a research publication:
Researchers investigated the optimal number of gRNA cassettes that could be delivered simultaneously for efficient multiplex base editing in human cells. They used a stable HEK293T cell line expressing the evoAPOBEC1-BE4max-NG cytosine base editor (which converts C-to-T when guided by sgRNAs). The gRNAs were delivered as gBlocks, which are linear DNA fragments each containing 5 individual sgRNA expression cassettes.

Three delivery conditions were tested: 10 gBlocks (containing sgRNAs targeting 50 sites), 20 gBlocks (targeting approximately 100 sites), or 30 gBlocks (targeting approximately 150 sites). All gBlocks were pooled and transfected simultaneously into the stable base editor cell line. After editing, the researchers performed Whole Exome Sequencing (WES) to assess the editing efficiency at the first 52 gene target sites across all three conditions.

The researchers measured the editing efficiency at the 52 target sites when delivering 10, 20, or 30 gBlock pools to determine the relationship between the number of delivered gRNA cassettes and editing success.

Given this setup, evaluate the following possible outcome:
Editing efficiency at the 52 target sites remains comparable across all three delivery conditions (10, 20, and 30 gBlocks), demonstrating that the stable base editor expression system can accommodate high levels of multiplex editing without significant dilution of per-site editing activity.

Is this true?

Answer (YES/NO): NO